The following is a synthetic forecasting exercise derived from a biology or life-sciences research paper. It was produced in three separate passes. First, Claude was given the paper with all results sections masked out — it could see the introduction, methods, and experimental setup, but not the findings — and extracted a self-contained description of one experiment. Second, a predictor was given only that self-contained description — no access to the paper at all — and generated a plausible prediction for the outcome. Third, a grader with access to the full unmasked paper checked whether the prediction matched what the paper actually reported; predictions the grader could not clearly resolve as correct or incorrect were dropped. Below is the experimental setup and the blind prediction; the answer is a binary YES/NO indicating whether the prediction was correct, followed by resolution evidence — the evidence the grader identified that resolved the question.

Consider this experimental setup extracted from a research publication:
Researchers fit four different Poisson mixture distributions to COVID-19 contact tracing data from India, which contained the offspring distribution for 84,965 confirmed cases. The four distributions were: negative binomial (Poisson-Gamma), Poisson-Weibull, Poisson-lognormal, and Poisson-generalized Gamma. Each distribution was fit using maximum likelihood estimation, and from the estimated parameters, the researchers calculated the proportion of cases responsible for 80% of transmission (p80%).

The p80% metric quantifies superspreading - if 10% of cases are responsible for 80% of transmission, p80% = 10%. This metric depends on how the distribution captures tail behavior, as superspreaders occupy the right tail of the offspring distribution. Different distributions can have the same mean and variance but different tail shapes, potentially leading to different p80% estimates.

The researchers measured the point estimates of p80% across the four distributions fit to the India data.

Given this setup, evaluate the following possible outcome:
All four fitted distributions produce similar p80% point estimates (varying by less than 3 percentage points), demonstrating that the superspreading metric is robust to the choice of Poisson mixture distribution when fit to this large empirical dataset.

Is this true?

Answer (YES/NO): NO